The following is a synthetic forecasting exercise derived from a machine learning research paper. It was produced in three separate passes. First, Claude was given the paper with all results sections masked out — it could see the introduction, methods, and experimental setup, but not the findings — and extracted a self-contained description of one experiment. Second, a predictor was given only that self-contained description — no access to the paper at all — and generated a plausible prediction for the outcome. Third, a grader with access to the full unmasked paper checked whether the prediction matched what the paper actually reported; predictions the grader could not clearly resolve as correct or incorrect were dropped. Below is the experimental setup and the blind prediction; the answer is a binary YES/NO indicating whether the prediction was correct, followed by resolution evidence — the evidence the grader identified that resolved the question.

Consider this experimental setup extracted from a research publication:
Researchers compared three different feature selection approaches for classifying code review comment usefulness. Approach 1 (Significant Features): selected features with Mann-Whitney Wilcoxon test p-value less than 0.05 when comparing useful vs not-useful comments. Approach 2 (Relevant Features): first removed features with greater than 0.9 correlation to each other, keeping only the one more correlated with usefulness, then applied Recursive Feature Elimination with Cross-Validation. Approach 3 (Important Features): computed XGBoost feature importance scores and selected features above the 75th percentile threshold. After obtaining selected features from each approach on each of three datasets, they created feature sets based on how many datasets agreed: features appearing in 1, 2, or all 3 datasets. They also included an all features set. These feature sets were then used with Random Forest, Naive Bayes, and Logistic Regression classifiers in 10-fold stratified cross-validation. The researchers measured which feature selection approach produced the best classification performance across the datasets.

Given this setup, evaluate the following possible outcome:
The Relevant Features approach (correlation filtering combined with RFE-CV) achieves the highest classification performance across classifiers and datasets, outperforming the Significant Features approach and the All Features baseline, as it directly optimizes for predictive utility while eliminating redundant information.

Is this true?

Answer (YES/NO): NO